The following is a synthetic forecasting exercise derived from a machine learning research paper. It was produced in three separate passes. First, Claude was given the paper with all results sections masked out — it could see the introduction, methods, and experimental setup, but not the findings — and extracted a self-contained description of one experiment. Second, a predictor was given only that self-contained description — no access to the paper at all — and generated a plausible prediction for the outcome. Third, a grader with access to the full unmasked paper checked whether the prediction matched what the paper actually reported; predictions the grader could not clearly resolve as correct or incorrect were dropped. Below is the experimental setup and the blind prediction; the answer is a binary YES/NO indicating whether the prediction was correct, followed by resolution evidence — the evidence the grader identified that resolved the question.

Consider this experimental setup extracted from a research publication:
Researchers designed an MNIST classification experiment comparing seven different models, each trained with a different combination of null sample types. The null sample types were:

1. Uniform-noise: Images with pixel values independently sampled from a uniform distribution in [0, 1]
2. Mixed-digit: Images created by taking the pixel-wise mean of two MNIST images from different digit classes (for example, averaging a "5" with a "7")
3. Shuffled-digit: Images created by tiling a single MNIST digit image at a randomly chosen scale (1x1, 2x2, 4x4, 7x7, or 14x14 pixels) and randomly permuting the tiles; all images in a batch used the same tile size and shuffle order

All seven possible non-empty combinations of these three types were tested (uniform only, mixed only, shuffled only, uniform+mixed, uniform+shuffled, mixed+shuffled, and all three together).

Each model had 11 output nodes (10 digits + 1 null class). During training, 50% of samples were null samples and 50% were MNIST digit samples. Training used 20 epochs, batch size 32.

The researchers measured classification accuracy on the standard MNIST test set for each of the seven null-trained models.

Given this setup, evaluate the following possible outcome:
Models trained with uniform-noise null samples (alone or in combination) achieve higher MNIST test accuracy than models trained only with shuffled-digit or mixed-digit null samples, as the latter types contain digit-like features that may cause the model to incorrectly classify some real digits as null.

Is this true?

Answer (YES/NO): NO